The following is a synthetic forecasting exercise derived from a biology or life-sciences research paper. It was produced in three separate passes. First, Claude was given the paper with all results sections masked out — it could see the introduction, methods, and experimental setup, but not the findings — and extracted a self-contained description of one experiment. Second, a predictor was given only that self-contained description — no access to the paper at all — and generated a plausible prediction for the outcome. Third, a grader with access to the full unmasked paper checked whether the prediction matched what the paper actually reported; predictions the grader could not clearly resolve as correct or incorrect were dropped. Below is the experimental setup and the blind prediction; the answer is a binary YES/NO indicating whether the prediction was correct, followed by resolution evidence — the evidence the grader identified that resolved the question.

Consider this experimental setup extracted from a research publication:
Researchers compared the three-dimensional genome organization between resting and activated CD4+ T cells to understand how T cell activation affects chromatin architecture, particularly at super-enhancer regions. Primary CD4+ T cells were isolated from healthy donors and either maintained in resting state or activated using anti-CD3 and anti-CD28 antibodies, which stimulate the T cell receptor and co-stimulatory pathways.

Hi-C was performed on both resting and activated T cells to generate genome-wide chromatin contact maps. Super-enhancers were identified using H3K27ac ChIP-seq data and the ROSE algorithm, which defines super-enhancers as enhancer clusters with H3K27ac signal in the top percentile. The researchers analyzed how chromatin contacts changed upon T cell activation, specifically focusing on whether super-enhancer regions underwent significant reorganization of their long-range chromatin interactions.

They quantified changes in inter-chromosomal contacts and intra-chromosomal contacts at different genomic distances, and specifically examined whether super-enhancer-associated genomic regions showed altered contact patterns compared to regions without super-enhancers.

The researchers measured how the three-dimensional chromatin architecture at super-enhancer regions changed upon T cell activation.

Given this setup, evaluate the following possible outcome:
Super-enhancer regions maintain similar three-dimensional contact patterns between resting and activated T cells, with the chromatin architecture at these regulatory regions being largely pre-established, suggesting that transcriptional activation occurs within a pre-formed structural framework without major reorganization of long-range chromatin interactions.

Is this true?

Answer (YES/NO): NO